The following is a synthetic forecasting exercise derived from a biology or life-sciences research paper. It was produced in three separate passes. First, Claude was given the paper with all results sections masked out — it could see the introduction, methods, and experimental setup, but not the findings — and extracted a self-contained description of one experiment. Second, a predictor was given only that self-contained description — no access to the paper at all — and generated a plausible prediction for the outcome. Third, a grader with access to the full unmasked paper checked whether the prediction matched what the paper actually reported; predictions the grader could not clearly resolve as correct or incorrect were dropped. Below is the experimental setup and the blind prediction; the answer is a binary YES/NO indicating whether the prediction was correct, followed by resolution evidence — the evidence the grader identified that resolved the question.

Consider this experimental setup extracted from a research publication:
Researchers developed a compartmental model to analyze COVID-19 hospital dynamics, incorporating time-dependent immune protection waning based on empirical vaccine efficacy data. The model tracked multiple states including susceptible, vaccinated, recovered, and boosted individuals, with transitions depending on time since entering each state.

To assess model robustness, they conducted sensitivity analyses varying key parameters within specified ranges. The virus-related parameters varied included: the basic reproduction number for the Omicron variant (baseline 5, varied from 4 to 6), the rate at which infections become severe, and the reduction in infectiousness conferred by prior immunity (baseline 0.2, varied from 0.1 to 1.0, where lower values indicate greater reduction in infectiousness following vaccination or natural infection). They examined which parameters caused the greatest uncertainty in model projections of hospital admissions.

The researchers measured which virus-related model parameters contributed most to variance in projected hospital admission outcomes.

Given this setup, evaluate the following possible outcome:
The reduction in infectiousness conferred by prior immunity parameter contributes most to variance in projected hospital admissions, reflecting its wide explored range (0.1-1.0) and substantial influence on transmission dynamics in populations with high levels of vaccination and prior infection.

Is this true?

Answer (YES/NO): YES